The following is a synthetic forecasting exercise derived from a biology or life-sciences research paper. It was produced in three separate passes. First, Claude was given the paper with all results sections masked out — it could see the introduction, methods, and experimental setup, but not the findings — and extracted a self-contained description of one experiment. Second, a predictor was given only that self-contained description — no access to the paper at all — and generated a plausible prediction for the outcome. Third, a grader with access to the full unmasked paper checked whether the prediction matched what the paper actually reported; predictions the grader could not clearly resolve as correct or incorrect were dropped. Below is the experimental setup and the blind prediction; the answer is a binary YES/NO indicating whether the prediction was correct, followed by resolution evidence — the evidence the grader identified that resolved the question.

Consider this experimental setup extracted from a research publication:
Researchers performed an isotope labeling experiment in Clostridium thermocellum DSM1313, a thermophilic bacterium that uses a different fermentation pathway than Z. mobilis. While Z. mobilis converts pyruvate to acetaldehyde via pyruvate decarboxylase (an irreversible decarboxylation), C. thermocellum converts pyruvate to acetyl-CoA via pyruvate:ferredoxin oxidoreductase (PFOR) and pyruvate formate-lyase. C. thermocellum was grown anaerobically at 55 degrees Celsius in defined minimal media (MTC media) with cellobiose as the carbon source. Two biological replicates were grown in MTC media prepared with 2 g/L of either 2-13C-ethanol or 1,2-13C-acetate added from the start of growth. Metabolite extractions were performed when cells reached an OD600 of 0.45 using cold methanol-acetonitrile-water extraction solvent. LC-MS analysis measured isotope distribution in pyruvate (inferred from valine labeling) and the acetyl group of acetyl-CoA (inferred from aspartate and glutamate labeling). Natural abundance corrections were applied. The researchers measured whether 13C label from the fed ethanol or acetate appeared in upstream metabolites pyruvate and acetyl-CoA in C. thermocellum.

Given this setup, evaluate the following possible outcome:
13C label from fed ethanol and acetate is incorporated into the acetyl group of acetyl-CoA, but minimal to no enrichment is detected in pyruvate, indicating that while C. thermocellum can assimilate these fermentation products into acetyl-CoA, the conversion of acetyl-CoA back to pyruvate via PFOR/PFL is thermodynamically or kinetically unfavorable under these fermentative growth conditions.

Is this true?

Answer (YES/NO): NO